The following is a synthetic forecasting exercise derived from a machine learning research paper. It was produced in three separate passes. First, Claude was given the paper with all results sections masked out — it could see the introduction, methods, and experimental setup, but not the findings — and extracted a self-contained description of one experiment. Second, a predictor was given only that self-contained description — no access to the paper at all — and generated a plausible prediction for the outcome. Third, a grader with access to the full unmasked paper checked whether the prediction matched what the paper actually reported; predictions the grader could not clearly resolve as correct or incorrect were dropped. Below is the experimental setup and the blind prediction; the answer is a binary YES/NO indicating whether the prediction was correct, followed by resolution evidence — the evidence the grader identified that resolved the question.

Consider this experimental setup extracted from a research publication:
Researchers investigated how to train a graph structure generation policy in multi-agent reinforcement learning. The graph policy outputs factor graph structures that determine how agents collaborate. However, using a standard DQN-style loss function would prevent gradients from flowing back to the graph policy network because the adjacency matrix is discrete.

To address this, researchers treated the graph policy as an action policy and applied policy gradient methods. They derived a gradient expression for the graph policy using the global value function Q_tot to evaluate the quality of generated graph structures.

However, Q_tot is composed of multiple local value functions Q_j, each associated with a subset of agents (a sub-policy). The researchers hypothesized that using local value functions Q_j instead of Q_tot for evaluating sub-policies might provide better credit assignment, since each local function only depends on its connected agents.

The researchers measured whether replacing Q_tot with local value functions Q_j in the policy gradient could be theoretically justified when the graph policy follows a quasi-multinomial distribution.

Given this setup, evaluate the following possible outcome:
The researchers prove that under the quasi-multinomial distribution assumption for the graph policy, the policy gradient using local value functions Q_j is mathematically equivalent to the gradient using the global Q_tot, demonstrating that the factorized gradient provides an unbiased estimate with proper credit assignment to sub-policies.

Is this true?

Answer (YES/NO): YES